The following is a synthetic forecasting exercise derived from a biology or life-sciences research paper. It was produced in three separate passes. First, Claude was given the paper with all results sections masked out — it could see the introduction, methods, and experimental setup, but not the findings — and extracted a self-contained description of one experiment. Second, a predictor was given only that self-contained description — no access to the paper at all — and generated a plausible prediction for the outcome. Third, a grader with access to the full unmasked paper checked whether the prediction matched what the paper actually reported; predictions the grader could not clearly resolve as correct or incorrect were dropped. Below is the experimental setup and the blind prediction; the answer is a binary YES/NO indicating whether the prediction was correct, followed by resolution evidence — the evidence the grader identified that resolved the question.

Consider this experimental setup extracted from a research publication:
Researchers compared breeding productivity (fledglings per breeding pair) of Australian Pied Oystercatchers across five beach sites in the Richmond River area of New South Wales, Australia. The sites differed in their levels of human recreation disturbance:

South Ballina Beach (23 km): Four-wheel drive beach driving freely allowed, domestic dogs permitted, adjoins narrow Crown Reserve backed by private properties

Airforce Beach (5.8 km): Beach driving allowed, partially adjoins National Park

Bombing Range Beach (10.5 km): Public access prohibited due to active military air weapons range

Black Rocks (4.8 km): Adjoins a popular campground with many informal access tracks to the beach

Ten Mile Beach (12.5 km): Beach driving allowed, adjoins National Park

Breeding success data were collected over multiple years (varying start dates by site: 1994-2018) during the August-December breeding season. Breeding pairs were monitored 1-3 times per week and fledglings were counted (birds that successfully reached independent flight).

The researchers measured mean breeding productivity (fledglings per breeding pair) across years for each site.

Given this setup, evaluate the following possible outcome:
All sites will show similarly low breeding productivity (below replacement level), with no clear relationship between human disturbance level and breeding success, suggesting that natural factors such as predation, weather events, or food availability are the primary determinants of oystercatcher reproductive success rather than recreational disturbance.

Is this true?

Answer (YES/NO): NO